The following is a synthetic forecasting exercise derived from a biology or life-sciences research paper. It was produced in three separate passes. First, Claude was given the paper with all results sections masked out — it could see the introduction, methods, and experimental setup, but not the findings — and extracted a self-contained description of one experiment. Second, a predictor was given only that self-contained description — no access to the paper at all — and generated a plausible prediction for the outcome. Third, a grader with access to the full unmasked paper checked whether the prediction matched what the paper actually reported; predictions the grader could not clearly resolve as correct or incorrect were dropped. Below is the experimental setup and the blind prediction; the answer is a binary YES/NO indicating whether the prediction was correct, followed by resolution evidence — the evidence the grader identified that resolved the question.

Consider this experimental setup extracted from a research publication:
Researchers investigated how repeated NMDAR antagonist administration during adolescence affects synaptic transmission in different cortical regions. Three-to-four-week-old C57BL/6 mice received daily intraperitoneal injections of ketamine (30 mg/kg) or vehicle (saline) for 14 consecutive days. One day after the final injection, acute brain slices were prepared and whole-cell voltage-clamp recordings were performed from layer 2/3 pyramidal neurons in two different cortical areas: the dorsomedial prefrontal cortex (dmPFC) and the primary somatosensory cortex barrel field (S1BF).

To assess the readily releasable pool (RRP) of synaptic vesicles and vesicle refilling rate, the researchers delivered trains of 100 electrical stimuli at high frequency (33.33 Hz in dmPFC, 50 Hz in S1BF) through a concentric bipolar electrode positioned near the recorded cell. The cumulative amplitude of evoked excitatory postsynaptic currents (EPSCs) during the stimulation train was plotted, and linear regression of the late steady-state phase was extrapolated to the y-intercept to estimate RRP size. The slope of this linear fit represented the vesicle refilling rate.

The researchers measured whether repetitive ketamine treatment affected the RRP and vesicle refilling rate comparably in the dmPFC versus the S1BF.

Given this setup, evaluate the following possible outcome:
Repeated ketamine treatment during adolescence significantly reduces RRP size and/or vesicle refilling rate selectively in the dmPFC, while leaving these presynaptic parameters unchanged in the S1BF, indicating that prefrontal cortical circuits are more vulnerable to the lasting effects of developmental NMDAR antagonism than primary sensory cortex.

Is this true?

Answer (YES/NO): YES